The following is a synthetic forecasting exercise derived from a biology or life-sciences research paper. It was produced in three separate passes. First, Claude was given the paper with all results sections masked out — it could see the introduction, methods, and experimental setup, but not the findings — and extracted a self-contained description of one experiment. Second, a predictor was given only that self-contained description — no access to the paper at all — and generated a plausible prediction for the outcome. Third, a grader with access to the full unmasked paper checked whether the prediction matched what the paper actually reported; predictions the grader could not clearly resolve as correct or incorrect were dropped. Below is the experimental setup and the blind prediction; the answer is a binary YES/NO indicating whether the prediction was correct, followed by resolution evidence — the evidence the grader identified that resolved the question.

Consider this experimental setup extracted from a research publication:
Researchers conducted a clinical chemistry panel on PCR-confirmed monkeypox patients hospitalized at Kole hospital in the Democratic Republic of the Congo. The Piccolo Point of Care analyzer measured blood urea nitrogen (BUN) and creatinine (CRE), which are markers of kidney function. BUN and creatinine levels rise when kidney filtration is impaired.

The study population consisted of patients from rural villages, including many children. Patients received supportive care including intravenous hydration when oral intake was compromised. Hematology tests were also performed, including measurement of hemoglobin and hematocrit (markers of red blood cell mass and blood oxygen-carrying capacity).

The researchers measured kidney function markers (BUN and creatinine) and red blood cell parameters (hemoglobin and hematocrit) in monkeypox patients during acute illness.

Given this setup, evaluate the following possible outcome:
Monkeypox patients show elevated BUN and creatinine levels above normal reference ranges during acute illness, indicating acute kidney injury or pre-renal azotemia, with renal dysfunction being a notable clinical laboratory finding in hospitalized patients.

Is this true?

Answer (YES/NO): NO